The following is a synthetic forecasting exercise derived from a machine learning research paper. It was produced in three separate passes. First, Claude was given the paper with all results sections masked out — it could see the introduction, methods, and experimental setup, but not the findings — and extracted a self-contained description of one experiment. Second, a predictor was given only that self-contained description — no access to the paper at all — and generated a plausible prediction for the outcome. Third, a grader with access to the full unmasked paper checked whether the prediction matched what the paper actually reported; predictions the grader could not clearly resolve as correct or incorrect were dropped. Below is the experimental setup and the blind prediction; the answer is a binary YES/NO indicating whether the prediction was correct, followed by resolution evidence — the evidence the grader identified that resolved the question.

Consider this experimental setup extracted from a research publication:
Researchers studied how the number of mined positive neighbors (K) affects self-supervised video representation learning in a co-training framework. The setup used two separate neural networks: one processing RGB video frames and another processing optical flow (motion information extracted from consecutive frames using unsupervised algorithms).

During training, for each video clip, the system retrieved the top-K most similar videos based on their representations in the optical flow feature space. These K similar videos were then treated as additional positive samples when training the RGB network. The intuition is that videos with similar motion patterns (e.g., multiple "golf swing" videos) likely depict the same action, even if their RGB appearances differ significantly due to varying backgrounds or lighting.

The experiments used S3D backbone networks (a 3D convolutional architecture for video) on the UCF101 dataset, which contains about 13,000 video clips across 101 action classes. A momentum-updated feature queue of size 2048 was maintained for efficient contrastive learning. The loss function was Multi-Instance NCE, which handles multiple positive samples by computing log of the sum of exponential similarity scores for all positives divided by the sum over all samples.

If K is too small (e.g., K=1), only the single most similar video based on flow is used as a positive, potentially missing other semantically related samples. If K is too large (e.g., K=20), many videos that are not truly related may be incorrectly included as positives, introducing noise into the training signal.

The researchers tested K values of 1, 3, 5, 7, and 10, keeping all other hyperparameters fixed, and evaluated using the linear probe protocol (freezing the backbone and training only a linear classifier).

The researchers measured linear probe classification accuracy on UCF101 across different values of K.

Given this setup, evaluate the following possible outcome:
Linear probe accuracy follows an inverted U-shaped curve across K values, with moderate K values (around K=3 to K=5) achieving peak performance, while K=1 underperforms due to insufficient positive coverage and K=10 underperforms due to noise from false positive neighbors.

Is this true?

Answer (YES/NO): YES